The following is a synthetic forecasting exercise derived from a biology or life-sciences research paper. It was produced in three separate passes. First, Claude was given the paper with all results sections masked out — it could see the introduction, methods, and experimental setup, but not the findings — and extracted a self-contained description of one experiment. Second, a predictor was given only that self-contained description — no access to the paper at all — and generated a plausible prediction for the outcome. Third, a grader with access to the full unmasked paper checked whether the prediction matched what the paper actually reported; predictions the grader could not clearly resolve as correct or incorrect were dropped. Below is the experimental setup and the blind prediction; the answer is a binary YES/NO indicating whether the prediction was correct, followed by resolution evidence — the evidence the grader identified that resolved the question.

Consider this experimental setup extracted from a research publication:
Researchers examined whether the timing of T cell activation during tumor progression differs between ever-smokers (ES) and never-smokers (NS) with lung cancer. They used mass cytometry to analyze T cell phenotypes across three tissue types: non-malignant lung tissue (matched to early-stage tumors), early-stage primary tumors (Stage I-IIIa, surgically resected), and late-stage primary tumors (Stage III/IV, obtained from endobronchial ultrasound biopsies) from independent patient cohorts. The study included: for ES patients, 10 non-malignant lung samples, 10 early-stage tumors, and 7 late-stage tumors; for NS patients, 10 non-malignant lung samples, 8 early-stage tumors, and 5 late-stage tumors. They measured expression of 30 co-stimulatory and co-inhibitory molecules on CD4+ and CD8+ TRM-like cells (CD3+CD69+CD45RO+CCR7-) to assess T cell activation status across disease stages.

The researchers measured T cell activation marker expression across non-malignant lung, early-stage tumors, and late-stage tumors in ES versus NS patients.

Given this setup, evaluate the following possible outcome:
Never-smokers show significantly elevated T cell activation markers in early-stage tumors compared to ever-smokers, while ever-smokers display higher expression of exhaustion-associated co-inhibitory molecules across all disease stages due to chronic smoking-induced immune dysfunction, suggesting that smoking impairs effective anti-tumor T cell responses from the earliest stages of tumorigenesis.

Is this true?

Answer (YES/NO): NO